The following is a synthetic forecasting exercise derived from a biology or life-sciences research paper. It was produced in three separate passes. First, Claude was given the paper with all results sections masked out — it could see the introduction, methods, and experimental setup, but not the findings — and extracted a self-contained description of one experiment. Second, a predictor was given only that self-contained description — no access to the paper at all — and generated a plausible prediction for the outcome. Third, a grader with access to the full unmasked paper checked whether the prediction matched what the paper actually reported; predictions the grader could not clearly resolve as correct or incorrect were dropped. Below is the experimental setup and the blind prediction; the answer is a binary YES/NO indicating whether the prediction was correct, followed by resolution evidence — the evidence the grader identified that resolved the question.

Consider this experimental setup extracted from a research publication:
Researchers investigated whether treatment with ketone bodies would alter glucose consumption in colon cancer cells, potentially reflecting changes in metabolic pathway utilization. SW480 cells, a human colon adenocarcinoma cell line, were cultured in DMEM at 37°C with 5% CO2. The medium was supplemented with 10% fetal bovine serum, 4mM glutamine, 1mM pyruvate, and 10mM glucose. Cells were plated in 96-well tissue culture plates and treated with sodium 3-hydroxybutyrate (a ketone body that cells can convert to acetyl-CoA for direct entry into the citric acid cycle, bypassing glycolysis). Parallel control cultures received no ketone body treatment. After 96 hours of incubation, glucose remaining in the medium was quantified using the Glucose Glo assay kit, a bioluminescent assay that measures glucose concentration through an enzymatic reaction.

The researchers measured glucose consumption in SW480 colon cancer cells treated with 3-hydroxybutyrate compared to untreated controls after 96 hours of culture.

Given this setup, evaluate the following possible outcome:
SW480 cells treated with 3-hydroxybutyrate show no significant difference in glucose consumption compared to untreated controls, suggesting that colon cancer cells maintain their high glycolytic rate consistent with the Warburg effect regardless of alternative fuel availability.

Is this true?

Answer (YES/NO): YES